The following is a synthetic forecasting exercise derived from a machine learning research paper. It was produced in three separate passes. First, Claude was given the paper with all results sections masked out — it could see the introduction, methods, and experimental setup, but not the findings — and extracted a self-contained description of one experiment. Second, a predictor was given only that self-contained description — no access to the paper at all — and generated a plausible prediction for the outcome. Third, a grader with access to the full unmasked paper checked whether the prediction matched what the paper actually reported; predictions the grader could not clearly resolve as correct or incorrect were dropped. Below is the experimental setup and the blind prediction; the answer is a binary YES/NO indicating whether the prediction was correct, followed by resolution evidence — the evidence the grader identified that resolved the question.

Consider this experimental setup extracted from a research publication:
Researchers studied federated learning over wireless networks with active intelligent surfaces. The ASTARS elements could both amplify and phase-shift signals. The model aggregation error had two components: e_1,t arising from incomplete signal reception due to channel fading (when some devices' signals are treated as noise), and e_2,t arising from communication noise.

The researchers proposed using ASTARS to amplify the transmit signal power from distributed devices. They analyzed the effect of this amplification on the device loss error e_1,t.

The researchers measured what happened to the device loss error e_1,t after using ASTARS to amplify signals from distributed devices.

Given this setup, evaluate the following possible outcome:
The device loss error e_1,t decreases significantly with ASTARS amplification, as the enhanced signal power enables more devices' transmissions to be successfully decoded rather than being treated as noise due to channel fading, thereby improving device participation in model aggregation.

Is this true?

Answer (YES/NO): YES